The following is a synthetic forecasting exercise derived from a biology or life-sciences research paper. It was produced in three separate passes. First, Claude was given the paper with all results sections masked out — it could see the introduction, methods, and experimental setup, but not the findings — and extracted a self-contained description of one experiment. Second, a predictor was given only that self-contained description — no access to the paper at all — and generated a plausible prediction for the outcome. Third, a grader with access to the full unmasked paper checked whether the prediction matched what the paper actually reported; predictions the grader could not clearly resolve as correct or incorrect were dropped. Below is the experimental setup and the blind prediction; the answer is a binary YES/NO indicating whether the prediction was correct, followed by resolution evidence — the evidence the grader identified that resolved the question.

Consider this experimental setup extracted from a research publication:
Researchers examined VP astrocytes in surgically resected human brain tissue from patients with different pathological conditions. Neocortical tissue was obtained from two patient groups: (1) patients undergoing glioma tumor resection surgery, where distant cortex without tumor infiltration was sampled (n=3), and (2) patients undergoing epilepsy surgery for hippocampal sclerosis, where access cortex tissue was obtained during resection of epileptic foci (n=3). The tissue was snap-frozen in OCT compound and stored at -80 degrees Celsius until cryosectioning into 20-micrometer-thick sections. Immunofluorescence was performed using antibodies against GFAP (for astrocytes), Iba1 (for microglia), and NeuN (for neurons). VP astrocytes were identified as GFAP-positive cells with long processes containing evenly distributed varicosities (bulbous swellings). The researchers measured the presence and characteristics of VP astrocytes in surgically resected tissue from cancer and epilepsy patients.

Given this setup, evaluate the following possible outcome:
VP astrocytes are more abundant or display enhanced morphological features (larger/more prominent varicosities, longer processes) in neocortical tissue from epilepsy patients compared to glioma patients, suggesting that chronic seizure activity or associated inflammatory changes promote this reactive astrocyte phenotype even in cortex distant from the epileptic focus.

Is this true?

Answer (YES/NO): NO